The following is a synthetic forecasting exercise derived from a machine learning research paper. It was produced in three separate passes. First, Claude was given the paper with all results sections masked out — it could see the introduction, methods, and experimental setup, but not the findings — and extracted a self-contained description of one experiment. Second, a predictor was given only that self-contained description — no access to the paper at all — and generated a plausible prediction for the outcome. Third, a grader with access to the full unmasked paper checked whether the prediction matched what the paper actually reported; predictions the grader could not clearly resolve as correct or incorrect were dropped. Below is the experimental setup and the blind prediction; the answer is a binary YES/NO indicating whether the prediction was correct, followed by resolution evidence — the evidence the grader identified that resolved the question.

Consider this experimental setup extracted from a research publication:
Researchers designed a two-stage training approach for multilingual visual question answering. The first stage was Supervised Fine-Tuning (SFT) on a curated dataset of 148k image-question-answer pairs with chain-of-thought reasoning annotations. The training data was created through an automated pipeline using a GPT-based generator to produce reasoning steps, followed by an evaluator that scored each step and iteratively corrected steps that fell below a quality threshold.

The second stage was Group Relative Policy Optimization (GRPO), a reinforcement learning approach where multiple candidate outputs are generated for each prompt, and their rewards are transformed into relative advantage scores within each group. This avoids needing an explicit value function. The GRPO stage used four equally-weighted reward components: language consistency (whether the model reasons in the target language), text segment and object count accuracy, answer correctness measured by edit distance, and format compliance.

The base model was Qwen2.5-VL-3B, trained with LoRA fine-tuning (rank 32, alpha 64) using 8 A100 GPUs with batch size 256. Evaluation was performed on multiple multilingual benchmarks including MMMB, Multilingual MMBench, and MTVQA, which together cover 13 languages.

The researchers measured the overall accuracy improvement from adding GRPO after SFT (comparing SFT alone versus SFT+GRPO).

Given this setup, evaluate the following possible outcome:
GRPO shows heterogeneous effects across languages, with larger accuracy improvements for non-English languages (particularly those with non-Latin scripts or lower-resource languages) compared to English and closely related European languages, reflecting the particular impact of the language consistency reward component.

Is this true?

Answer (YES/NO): NO